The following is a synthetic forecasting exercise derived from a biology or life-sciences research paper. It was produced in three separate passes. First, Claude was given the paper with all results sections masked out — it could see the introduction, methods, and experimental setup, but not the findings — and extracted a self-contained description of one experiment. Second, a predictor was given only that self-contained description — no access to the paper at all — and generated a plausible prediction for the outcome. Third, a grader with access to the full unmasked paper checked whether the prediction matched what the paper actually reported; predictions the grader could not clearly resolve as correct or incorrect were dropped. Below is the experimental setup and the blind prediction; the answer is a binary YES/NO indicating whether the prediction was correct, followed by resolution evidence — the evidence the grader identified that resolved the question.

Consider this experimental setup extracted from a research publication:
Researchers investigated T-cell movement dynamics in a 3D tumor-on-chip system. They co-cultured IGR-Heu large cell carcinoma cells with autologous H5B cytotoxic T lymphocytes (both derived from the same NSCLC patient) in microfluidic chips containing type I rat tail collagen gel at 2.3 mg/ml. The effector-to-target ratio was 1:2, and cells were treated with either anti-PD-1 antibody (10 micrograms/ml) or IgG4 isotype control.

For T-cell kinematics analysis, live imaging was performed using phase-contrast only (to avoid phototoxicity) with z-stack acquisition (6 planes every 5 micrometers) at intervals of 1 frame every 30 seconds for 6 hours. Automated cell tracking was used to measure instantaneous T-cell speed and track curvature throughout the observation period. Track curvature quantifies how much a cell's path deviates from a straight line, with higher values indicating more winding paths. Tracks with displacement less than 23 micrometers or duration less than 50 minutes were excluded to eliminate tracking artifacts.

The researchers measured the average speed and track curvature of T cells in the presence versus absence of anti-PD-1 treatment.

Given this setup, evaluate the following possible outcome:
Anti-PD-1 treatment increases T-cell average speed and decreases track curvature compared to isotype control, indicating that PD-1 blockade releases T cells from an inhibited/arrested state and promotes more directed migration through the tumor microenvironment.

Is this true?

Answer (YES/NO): NO